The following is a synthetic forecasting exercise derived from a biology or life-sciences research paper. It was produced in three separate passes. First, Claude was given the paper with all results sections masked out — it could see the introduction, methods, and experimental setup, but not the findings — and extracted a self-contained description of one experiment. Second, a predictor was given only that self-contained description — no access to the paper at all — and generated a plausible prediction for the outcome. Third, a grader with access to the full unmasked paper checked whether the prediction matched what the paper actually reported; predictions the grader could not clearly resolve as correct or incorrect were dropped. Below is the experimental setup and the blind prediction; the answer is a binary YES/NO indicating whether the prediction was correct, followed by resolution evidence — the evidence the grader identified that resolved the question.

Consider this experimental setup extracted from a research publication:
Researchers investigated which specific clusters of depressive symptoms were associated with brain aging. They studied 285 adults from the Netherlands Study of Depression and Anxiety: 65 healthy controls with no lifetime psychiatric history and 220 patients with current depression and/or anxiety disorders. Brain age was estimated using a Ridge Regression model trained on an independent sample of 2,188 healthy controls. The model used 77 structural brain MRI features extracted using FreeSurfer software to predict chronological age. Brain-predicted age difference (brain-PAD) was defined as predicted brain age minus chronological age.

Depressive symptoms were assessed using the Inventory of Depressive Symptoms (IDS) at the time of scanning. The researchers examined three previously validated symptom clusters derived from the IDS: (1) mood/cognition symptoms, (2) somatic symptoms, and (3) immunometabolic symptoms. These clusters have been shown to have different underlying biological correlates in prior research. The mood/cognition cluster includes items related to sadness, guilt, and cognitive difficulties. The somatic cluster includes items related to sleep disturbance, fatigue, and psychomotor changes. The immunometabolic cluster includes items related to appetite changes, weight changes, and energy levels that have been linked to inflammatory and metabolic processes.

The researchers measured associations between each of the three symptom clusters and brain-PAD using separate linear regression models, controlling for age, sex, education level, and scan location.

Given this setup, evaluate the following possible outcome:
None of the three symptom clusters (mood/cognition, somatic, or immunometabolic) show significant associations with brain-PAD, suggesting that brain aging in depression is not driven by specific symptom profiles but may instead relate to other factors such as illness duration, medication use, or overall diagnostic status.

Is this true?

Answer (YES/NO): NO